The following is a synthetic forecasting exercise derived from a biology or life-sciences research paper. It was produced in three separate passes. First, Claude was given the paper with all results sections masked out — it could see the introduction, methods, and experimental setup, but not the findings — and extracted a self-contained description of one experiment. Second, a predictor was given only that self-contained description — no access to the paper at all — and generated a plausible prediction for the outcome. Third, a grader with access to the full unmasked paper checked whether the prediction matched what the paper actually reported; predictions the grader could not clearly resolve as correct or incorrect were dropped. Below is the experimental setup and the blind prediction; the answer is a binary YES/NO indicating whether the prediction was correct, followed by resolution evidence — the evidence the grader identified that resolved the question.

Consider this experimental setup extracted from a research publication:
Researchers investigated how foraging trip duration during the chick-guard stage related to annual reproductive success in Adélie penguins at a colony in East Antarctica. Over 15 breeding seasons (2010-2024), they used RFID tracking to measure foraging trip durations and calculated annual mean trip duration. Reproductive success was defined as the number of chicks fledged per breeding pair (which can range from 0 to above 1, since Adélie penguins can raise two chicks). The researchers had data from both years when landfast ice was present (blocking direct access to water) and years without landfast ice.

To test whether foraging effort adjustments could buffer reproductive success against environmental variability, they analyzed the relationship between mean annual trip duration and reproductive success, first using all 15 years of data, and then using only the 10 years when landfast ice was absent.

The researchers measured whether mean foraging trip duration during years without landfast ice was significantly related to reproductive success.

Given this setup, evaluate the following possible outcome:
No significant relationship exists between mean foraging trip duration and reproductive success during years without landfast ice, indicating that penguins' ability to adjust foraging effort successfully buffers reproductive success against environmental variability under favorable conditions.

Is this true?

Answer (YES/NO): NO